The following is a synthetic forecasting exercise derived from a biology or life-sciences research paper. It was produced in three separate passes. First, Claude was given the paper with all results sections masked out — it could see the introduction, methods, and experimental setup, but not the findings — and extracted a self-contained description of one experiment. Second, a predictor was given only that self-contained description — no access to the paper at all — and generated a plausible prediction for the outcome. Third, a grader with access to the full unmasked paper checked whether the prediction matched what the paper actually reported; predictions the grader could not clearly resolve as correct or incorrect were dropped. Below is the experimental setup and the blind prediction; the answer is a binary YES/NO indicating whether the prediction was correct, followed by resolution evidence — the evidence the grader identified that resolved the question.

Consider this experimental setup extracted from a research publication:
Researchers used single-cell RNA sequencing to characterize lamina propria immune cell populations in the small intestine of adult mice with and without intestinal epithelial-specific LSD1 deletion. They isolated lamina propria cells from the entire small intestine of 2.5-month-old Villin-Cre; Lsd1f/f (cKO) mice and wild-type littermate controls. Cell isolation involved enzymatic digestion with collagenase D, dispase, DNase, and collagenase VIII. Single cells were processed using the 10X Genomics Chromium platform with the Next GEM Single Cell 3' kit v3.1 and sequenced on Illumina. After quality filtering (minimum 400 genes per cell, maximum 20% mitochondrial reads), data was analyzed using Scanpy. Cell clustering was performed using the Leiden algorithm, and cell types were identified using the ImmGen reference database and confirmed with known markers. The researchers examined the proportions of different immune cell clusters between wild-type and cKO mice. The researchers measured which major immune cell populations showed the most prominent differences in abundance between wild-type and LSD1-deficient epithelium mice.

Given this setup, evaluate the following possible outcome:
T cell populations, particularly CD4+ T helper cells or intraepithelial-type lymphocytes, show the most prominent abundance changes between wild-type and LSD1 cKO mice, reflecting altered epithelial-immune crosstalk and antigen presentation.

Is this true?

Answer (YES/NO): NO